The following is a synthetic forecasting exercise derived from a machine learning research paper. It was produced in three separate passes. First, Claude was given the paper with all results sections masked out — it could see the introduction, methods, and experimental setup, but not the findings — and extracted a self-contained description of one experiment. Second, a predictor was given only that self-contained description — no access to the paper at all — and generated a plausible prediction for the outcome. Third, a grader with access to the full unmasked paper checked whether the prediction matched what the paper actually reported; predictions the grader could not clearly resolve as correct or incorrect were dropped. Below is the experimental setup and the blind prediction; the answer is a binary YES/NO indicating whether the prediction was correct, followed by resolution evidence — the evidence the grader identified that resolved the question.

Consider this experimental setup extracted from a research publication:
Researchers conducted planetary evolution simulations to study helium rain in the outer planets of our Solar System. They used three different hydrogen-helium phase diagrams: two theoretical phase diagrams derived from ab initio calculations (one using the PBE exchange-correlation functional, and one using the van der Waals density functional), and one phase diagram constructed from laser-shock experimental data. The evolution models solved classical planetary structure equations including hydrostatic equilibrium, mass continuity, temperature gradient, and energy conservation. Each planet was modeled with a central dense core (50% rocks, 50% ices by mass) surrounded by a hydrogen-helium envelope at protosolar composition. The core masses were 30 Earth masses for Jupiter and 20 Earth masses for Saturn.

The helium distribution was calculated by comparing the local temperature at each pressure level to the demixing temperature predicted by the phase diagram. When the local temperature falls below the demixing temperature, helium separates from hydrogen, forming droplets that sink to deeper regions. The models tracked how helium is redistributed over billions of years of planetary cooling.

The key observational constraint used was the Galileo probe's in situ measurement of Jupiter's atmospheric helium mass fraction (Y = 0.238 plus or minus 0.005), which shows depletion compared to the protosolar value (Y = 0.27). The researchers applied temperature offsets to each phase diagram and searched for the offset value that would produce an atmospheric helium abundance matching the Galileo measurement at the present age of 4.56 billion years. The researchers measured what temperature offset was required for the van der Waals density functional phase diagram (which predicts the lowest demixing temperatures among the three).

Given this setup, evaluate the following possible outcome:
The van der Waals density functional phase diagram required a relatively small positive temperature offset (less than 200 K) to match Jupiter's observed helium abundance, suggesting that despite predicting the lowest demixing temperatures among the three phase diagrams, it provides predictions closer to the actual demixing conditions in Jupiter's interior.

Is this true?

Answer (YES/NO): NO